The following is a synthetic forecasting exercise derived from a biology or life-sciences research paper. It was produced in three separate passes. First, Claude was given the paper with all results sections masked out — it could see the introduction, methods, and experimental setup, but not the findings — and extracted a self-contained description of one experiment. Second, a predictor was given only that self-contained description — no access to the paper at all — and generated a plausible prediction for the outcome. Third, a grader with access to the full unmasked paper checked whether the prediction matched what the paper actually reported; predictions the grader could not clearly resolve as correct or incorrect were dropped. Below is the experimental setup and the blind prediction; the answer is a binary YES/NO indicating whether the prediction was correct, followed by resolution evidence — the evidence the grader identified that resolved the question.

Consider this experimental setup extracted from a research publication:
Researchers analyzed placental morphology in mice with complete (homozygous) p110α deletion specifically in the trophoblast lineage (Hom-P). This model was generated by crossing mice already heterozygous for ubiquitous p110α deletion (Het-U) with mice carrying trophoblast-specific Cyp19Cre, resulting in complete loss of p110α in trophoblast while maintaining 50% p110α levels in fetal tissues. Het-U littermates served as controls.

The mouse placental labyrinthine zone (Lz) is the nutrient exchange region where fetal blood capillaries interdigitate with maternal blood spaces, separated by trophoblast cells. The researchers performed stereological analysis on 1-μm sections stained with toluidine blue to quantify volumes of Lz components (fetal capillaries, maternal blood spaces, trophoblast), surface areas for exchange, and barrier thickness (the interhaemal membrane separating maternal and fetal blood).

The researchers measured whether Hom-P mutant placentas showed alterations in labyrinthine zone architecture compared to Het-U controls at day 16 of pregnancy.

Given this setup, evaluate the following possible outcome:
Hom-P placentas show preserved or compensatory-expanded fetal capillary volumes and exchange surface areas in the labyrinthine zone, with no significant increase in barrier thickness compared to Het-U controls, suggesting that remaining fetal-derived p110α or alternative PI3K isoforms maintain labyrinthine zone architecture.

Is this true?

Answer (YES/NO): YES